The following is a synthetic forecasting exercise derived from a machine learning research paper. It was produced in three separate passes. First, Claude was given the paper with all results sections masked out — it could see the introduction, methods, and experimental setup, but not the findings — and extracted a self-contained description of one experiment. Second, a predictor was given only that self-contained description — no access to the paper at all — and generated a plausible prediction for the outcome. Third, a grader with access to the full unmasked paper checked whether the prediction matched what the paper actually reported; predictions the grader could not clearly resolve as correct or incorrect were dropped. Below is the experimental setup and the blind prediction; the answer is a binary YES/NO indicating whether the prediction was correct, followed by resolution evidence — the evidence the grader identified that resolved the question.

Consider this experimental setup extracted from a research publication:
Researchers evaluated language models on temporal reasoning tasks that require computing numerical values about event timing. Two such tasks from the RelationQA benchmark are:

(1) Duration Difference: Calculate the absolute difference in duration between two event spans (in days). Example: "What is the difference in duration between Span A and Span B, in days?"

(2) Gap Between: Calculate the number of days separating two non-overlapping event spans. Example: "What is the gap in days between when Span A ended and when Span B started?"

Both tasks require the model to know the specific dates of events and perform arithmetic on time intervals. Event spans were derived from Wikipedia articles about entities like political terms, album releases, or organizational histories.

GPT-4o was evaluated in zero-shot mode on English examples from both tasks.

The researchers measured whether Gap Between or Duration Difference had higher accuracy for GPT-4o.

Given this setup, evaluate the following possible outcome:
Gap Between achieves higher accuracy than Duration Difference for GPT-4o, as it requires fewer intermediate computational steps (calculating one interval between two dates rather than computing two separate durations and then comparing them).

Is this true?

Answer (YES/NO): NO